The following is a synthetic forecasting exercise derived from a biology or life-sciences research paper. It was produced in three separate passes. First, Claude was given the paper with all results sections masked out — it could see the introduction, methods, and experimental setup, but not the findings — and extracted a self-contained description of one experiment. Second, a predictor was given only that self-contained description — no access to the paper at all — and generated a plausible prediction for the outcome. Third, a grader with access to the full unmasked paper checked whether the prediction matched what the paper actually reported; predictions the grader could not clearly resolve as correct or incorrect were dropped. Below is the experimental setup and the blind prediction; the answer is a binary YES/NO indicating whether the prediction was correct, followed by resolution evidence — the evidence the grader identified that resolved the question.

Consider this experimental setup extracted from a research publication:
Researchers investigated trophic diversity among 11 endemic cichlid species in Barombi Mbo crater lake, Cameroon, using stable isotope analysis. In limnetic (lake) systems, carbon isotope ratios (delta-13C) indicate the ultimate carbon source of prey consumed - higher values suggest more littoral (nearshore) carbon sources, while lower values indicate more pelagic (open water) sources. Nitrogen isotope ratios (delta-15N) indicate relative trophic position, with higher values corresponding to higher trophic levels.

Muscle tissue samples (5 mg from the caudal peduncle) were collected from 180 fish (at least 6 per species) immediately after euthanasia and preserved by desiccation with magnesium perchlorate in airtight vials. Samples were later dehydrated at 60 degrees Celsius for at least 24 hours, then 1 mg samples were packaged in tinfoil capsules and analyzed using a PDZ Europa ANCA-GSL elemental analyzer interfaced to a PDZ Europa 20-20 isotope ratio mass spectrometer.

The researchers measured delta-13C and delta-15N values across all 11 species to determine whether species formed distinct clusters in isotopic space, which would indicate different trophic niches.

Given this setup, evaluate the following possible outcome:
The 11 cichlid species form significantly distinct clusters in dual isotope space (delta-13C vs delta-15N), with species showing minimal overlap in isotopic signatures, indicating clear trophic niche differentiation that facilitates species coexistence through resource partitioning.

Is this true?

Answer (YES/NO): NO